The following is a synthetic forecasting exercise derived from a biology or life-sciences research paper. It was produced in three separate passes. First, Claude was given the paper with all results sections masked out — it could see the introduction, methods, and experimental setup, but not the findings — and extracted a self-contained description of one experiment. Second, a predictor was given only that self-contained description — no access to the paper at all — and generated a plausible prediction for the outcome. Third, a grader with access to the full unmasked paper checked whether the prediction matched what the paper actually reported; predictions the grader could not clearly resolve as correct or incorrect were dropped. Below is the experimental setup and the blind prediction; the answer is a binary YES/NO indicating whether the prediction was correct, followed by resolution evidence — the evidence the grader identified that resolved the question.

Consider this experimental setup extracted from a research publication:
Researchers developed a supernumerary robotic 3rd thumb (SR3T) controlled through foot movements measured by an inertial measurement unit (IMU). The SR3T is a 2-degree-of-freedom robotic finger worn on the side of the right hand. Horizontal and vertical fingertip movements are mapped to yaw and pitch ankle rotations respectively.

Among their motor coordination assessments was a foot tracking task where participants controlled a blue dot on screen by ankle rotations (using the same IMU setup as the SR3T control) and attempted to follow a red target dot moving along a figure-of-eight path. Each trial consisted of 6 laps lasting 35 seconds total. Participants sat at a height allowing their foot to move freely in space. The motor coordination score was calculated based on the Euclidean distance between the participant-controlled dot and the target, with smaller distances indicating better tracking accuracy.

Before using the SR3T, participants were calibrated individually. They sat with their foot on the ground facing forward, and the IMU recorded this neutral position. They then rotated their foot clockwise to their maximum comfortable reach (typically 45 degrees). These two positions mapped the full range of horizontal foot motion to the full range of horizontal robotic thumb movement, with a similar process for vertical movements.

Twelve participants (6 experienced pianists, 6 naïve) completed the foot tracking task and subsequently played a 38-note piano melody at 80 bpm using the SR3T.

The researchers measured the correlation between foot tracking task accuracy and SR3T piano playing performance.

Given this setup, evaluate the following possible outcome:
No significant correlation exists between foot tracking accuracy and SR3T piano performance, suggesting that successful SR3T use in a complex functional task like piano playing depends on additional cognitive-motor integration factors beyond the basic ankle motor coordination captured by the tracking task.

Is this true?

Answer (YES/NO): NO